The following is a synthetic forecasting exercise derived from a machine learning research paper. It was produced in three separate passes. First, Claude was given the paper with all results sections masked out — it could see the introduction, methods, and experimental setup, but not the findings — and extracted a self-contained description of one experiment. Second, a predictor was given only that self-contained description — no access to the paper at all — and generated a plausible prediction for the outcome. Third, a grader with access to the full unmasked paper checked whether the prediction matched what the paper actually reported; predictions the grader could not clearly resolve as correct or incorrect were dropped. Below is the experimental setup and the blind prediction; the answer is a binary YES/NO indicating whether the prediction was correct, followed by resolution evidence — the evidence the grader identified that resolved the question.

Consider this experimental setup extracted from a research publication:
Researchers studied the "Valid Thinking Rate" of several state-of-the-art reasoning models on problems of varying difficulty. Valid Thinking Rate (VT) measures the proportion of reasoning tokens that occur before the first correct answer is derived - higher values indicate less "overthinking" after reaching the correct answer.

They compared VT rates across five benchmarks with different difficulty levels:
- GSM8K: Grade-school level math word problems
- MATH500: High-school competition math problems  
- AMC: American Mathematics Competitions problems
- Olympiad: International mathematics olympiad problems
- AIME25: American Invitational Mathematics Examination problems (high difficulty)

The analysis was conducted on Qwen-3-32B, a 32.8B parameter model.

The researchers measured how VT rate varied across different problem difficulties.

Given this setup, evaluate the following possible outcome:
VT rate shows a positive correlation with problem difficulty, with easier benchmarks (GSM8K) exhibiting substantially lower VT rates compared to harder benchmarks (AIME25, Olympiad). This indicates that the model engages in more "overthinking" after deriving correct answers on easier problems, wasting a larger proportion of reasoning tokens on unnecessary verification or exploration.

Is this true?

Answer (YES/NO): NO